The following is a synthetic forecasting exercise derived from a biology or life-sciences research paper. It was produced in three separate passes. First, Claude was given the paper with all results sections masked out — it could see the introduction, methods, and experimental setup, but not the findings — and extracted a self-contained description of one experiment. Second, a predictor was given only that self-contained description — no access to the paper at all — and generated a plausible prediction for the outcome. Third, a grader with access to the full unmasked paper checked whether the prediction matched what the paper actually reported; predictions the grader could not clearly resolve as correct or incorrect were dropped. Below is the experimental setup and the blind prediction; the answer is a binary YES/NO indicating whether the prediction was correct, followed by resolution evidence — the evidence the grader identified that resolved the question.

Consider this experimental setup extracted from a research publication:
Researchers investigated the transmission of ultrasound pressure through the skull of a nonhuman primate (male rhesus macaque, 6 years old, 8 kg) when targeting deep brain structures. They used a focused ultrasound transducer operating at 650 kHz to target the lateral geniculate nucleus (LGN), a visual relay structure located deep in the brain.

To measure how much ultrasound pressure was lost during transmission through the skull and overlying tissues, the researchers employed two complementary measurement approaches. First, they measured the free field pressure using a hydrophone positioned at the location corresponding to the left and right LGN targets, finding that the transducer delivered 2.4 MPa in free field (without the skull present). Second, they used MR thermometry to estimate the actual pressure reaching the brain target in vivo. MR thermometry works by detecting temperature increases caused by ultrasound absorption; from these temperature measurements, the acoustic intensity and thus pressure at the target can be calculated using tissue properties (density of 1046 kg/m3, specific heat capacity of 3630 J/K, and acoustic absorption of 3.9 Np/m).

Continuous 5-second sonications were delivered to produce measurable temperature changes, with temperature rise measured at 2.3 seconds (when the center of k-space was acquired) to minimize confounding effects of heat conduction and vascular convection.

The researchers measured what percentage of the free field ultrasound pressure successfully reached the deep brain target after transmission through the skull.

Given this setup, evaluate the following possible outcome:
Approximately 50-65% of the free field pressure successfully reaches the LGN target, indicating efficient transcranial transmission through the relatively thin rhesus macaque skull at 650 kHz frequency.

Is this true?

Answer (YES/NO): NO